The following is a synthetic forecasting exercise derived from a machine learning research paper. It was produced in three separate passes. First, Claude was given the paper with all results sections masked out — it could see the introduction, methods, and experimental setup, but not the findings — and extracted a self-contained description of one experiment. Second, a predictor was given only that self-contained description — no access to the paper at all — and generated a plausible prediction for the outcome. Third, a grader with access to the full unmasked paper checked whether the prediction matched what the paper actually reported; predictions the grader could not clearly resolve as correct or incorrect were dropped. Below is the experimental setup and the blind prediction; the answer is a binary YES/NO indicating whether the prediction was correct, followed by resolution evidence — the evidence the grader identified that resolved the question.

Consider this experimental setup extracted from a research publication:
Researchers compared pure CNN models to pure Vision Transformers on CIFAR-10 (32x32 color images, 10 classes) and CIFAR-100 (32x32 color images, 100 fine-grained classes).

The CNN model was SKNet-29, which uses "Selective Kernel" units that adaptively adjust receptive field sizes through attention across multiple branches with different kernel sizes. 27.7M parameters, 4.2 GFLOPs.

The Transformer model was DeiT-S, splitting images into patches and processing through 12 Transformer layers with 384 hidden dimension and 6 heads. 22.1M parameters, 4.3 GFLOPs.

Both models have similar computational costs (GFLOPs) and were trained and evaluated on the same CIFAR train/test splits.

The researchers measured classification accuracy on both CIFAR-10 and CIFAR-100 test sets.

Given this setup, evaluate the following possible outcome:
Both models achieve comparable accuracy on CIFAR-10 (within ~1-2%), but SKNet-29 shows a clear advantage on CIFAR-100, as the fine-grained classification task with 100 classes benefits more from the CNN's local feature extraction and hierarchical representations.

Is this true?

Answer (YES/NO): NO